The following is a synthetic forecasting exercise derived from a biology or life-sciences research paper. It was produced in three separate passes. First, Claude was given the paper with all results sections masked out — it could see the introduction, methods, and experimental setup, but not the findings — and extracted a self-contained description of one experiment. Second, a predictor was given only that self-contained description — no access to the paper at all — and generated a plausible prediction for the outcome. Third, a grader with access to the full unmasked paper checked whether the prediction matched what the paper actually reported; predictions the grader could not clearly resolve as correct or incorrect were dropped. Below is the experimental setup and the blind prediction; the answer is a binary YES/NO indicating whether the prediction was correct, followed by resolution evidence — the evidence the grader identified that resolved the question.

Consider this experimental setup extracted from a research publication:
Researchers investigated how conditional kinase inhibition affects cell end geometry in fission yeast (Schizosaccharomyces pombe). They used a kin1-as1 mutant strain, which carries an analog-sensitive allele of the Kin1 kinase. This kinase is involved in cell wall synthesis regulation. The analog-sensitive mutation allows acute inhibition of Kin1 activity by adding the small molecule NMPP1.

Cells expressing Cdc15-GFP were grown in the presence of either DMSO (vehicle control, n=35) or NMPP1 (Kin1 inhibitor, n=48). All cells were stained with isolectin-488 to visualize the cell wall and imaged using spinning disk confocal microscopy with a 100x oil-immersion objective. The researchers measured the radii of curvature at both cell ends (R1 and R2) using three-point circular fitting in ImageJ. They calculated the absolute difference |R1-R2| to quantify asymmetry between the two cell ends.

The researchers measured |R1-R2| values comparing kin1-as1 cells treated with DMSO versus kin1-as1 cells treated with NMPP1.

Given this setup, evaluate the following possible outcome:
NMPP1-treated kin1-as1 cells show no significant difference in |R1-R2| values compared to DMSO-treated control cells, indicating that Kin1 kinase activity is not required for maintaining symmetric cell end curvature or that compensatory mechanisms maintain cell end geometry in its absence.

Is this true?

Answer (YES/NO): NO